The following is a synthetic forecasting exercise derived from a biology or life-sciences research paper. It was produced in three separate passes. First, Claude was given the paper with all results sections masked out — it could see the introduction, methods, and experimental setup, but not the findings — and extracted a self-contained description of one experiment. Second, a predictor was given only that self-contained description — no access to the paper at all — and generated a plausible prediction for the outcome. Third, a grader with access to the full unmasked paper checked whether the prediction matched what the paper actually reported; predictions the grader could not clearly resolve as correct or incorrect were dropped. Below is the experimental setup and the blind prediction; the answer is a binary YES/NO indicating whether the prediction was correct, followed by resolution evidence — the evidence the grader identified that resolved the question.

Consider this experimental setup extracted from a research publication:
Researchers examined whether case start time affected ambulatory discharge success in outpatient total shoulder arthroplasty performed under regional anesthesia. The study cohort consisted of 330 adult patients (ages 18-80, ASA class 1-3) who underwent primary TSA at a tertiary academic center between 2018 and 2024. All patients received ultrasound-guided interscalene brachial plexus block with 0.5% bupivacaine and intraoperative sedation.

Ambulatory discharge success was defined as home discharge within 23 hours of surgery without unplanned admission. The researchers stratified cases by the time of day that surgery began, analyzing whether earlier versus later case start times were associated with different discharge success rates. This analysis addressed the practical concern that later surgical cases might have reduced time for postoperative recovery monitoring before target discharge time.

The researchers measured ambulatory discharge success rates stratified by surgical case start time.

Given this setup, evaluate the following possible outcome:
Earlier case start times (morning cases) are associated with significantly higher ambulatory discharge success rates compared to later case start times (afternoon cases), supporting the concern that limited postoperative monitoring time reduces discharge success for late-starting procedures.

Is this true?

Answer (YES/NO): NO